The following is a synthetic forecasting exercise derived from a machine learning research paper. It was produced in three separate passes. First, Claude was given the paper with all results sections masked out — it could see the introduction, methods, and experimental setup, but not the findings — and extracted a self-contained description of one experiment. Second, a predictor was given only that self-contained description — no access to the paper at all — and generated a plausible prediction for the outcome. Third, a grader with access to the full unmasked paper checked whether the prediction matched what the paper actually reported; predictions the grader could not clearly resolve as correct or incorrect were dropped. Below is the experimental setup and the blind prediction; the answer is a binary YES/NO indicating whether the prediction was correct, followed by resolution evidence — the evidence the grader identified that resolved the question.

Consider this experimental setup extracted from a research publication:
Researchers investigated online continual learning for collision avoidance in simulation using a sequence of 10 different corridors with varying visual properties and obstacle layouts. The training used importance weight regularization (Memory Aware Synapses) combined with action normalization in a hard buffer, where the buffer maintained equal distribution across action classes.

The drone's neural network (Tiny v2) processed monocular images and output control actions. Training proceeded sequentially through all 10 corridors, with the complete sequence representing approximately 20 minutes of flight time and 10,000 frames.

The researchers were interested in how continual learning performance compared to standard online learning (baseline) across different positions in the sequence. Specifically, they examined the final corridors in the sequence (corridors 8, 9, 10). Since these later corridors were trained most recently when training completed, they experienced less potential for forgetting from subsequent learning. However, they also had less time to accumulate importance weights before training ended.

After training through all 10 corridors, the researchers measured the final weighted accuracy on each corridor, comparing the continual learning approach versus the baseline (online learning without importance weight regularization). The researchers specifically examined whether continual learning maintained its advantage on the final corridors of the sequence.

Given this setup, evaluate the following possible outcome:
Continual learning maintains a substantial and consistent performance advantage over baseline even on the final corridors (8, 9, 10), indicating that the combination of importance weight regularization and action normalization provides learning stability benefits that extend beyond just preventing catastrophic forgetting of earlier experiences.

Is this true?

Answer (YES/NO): NO